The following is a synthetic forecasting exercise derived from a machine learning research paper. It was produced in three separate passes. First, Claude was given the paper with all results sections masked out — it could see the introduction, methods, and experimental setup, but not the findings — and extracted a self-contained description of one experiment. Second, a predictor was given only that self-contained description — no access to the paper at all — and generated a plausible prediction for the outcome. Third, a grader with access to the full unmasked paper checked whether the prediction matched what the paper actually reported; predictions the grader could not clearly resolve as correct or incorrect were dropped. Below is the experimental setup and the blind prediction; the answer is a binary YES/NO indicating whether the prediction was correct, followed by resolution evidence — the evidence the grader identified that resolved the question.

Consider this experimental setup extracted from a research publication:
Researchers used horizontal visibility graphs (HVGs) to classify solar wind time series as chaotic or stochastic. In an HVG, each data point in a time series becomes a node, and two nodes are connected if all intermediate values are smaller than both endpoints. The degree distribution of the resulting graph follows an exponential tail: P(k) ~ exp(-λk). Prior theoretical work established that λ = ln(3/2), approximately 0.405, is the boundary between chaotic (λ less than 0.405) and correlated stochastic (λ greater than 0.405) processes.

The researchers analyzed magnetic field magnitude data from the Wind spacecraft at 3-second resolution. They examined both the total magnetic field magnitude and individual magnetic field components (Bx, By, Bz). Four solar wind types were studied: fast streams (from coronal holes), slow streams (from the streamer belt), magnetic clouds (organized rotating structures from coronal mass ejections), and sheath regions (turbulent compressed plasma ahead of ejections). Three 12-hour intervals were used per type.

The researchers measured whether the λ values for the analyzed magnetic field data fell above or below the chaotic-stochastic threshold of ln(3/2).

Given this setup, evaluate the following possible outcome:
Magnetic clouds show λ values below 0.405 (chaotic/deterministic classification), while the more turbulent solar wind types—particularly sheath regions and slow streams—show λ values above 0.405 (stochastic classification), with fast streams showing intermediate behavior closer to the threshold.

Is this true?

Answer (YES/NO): NO